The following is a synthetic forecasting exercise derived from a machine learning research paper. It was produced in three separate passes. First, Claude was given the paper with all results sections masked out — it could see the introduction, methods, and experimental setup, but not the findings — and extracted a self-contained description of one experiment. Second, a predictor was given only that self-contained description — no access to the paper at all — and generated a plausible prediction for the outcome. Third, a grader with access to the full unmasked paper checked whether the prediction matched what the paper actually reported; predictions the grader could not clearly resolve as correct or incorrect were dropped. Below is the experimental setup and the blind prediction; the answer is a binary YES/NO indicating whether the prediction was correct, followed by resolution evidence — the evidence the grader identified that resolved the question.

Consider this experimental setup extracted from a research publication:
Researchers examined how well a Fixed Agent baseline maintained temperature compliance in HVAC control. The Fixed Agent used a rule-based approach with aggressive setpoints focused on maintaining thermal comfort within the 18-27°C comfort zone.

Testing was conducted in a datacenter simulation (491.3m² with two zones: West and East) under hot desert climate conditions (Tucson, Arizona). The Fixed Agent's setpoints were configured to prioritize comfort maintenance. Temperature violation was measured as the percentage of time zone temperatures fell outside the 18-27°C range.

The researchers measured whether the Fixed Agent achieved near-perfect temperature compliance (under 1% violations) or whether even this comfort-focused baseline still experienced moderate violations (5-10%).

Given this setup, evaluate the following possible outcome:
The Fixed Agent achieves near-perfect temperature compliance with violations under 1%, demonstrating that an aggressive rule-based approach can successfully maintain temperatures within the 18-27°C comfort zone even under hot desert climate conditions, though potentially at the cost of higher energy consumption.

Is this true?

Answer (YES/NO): YES